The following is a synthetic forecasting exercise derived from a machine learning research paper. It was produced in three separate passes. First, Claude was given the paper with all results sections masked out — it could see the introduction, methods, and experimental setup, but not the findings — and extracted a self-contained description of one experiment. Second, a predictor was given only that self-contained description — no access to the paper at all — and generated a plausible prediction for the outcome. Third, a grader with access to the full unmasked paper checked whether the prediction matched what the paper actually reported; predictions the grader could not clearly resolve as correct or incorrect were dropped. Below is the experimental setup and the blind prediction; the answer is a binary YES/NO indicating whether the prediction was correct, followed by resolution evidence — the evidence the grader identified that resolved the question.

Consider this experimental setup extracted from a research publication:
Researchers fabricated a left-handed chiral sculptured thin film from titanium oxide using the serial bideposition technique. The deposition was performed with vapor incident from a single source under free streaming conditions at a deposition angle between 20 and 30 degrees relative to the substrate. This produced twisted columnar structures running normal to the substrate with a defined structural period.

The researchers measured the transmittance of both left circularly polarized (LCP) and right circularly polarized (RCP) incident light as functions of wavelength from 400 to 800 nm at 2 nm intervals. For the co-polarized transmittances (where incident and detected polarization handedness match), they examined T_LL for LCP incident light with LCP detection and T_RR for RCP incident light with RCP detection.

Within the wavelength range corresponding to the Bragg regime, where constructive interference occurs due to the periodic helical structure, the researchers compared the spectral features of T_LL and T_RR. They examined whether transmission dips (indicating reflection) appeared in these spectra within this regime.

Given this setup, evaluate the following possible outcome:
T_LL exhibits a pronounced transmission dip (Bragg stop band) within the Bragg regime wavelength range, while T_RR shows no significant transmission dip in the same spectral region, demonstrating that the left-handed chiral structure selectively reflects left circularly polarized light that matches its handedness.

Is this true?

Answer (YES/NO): YES